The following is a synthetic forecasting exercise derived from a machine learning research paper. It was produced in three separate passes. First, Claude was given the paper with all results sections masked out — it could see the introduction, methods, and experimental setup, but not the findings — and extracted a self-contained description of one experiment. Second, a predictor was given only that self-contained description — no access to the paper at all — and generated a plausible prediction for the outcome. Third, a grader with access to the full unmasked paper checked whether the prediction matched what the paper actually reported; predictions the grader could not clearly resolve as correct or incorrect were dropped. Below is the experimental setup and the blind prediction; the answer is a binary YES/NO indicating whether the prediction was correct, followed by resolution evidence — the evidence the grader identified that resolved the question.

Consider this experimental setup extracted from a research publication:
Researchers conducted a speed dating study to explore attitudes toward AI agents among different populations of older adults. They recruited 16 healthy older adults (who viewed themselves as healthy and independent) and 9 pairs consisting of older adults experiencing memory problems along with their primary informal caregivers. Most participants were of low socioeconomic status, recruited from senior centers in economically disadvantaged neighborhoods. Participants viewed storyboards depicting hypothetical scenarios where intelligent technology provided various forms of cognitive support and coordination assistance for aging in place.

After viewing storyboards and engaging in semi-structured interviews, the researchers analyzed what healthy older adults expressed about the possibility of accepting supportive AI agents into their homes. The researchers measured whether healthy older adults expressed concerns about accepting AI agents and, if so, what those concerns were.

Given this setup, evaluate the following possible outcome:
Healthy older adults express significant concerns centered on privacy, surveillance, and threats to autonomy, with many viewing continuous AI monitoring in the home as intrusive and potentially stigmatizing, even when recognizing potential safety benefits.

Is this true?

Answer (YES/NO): NO